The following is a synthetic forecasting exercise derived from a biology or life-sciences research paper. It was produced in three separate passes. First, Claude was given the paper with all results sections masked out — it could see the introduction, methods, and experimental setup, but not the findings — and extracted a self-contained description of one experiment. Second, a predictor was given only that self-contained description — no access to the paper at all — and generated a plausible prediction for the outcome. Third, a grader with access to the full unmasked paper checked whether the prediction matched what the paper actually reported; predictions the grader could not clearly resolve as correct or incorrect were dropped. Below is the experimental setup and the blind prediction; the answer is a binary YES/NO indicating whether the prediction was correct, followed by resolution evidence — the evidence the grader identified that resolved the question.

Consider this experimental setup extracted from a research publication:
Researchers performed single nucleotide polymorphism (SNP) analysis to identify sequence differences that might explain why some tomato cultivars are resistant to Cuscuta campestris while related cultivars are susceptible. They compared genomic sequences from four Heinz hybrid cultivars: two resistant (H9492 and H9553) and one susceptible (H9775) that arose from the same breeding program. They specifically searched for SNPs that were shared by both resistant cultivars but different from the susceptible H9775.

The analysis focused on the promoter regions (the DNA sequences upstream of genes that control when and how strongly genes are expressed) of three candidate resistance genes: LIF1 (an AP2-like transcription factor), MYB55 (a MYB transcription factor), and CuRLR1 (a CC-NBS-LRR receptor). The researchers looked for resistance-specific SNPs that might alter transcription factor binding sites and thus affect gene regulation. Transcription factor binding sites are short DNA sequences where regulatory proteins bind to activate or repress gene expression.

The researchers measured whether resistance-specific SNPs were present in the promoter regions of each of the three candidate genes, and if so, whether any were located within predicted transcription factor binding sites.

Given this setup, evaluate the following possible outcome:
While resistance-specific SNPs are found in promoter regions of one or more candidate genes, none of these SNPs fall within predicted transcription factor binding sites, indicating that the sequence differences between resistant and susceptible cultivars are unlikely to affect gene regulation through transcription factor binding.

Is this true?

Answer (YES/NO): NO